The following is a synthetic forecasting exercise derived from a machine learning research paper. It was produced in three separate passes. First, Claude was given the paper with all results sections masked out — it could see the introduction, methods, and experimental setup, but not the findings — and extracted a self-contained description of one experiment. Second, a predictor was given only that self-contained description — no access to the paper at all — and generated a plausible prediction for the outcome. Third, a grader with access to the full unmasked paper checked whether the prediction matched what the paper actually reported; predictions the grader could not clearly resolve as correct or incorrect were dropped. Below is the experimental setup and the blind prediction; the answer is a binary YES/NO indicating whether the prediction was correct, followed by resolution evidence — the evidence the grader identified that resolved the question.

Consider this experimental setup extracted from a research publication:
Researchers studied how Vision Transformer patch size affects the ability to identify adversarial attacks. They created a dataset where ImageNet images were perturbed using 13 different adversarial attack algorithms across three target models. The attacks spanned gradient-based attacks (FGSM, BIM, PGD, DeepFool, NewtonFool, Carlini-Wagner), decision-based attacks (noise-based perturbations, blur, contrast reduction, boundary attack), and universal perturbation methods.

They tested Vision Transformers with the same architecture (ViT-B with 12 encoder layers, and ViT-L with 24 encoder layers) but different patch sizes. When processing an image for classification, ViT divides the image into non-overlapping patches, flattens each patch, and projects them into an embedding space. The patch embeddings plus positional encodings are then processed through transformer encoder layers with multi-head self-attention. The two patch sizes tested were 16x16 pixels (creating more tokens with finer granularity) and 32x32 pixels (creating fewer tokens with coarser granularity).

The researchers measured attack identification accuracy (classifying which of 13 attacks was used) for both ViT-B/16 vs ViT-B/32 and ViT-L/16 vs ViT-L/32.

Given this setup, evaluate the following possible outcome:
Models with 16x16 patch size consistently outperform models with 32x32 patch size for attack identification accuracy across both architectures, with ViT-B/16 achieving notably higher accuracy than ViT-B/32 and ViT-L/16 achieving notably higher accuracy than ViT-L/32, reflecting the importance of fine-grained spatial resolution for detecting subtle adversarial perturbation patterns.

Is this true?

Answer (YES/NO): YES